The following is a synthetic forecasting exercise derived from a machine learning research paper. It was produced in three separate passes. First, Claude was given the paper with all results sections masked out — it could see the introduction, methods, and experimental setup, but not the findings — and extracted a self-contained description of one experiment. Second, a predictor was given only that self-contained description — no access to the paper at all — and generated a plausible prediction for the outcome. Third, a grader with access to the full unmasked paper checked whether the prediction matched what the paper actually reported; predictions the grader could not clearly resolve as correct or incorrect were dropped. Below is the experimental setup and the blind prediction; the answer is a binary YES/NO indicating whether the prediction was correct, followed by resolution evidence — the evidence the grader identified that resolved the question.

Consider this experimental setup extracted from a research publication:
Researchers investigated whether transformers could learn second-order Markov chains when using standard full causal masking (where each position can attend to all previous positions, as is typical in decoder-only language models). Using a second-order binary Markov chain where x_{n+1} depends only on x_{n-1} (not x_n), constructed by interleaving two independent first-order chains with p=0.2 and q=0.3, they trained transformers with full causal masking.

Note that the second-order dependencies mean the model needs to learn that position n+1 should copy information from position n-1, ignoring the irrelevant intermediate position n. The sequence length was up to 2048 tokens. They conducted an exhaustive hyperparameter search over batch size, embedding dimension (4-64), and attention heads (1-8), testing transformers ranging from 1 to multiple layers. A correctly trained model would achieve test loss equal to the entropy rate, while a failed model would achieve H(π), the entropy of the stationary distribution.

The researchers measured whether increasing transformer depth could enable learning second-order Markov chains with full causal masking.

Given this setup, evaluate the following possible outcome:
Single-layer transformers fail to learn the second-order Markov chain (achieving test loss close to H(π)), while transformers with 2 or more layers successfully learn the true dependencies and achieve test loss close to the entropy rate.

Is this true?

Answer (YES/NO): NO